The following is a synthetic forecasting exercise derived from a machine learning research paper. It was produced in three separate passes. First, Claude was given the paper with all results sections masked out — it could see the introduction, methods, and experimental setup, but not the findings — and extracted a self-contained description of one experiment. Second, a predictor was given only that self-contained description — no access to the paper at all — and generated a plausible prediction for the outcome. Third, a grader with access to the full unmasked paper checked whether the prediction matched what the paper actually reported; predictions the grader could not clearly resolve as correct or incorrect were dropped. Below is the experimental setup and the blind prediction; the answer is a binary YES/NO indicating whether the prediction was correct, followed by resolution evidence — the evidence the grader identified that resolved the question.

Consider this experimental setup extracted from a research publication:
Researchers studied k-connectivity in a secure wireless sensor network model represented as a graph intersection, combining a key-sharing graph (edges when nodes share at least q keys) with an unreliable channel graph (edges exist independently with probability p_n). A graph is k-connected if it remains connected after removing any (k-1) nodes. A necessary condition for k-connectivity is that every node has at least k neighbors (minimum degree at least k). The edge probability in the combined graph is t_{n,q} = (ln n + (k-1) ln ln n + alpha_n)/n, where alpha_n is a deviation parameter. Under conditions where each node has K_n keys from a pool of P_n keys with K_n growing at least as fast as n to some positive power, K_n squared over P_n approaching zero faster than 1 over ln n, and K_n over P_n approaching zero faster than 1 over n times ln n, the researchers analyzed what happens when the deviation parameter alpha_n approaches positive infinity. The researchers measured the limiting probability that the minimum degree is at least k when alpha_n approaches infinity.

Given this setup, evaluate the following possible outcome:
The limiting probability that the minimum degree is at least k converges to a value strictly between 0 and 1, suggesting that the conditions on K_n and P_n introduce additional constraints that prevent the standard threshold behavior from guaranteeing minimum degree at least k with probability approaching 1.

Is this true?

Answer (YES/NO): NO